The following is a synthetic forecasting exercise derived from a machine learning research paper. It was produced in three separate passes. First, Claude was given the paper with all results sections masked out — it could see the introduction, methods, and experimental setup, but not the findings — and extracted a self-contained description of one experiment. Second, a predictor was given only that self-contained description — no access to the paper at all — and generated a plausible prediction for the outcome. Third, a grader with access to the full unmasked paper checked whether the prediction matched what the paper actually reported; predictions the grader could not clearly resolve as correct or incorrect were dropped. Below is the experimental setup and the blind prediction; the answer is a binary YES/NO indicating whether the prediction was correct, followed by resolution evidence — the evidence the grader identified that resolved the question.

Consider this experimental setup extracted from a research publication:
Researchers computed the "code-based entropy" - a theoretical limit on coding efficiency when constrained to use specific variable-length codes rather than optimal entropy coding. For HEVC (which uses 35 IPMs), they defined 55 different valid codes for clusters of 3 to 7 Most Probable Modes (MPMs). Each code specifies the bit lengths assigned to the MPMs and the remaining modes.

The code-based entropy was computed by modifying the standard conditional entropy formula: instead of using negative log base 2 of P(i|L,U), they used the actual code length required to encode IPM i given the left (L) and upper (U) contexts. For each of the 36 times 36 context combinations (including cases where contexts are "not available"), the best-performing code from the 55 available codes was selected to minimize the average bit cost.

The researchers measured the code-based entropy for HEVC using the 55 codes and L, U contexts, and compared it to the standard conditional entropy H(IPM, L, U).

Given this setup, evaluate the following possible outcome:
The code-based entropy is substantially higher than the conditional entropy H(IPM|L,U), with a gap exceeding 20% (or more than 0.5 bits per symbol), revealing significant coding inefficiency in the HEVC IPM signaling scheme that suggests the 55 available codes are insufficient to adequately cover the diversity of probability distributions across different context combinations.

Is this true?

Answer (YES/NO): NO